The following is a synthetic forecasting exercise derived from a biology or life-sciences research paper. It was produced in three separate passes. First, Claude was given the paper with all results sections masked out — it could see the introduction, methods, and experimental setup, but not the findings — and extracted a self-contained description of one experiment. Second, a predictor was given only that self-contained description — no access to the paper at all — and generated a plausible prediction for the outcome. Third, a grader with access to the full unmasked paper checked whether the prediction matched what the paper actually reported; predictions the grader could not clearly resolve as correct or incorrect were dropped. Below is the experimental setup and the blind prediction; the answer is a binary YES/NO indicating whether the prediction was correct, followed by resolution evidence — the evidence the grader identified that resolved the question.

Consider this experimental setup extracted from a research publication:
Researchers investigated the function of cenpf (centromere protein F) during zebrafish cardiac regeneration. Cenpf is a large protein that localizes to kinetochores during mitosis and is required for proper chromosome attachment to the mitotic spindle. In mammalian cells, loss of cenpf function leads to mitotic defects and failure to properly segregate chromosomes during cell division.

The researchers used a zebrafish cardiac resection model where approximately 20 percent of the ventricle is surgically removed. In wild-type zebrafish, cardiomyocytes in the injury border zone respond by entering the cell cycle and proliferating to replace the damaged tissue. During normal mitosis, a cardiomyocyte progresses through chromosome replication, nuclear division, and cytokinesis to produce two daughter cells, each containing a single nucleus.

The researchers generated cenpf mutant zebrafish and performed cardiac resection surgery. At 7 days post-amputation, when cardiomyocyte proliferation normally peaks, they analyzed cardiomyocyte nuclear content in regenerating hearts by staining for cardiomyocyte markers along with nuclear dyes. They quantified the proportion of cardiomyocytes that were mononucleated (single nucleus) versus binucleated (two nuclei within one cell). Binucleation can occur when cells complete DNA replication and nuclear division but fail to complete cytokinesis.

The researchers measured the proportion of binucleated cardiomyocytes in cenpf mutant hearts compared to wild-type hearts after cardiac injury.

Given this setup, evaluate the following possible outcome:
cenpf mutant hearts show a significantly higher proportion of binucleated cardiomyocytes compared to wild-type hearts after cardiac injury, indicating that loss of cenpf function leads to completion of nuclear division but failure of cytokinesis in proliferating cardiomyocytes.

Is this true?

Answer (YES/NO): YES